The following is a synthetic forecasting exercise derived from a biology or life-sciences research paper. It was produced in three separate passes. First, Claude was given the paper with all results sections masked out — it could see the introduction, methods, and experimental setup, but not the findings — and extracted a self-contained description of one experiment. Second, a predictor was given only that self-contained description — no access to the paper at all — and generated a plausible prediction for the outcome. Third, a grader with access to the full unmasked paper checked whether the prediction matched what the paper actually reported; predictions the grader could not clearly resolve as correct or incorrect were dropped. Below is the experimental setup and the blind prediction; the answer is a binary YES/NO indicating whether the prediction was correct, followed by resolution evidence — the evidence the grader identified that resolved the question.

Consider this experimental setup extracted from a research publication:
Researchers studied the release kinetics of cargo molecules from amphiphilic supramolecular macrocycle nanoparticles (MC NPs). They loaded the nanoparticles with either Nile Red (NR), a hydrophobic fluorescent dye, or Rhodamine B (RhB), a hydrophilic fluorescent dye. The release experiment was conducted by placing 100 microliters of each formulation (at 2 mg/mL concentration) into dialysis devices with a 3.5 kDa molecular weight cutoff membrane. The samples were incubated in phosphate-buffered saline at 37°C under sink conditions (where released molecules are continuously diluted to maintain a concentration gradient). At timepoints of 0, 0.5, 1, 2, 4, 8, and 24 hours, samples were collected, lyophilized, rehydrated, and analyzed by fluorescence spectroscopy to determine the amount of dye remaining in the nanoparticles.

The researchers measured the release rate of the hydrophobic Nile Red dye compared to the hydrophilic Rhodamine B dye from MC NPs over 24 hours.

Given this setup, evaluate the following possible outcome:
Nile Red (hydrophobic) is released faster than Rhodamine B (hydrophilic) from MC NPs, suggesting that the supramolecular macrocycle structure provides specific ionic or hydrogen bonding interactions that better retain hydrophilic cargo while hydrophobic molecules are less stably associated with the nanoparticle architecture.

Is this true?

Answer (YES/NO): NO